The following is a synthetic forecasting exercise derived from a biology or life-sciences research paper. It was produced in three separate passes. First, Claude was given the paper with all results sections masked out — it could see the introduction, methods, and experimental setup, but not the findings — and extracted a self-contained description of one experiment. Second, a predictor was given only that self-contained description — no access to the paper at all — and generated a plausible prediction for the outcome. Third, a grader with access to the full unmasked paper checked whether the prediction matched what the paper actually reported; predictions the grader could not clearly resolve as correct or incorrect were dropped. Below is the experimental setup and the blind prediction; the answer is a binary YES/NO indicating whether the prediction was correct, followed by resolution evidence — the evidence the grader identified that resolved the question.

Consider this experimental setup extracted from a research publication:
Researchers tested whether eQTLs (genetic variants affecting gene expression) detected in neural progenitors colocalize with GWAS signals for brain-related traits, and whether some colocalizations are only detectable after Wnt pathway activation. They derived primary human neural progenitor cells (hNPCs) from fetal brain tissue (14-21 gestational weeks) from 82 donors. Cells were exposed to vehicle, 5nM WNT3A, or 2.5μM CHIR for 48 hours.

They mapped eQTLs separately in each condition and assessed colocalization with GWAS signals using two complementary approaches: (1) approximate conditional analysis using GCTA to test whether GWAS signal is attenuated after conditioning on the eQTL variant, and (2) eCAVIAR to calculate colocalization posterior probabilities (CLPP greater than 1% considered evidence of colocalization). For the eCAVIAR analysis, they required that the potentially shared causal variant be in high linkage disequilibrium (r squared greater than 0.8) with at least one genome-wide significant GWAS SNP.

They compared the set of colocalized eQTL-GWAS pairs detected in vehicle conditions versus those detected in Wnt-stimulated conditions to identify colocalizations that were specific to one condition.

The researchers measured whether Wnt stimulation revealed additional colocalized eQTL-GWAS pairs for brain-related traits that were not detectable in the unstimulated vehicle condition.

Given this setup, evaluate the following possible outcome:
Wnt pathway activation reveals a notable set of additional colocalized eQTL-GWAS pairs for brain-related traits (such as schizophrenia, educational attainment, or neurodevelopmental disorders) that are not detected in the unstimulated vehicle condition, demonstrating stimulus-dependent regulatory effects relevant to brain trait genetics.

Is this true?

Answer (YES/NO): YES